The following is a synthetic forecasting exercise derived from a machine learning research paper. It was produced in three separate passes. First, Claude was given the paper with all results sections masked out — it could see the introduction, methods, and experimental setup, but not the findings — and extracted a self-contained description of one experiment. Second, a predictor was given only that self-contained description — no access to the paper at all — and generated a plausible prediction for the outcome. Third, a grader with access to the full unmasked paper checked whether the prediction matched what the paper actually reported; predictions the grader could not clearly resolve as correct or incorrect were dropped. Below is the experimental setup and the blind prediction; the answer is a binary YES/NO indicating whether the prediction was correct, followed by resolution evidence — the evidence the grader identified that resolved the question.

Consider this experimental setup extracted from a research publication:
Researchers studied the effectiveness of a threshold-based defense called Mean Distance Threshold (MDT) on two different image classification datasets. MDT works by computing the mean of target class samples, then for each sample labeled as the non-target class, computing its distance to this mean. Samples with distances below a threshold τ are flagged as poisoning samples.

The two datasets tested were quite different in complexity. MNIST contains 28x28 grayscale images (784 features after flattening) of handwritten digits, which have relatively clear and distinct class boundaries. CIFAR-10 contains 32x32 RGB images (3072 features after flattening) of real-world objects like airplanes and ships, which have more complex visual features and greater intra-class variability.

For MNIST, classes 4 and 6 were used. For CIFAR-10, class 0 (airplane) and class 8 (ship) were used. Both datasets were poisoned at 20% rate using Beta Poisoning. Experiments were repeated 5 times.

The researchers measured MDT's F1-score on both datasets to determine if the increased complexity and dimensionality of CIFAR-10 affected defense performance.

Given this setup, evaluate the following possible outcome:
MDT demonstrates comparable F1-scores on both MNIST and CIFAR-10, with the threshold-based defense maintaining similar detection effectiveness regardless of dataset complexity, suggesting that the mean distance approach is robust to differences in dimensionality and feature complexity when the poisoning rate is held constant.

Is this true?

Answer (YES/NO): YES